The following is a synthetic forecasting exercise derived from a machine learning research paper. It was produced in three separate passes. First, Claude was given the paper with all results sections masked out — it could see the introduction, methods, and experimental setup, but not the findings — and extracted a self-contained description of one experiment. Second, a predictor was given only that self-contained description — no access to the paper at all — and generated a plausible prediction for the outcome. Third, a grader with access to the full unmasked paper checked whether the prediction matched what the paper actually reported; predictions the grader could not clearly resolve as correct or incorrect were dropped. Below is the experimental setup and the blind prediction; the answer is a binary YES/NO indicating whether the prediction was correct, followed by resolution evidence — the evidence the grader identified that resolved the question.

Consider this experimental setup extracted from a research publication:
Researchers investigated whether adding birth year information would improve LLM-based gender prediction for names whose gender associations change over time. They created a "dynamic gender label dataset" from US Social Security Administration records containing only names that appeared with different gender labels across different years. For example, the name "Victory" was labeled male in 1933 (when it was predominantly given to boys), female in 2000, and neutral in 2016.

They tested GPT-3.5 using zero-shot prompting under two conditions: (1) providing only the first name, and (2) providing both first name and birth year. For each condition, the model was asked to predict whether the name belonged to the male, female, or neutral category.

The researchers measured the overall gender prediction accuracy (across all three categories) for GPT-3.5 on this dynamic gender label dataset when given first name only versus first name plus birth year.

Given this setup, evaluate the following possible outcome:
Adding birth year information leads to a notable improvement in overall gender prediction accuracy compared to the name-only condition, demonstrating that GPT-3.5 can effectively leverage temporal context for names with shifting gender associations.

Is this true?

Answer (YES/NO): NO